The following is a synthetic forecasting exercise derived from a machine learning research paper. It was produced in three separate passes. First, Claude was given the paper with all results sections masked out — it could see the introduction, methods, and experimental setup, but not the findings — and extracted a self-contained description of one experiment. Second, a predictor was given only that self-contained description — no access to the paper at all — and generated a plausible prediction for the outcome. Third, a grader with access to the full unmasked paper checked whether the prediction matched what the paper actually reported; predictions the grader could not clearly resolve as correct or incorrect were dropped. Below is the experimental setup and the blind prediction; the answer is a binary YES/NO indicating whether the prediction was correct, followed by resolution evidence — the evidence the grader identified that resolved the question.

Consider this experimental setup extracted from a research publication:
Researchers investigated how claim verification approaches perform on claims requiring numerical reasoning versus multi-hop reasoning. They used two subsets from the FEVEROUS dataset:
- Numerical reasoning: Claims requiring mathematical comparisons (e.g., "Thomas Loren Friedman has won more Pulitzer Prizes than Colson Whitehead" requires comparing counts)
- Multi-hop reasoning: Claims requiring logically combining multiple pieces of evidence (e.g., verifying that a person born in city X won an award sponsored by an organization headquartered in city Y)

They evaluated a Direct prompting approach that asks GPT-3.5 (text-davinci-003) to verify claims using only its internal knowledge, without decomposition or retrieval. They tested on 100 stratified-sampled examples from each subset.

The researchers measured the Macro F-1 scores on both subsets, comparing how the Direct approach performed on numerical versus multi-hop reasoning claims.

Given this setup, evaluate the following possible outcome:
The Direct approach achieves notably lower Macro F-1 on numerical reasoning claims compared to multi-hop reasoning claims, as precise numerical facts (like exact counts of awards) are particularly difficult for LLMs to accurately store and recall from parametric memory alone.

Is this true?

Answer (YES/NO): NO